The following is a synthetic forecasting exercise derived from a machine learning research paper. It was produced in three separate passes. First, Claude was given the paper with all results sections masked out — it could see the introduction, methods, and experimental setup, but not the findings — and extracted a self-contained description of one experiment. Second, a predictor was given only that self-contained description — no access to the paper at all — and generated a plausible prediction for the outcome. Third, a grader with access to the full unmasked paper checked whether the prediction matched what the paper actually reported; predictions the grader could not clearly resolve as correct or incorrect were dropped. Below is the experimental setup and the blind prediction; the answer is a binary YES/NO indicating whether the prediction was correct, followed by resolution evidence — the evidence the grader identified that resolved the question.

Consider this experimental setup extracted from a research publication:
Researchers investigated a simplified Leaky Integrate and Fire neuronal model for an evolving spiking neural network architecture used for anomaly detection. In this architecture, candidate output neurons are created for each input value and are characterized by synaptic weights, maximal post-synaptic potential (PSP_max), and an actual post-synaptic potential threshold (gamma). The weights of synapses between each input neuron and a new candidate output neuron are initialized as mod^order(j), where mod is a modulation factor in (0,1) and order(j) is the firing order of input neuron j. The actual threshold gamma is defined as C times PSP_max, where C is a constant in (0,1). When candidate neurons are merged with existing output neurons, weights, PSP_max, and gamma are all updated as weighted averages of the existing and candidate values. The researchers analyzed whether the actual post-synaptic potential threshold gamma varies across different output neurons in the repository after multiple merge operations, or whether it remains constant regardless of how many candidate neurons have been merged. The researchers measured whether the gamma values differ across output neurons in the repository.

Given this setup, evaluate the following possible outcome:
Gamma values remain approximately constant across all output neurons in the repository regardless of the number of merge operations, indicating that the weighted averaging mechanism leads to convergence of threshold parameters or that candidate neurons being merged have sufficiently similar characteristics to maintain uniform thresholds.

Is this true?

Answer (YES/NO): NO